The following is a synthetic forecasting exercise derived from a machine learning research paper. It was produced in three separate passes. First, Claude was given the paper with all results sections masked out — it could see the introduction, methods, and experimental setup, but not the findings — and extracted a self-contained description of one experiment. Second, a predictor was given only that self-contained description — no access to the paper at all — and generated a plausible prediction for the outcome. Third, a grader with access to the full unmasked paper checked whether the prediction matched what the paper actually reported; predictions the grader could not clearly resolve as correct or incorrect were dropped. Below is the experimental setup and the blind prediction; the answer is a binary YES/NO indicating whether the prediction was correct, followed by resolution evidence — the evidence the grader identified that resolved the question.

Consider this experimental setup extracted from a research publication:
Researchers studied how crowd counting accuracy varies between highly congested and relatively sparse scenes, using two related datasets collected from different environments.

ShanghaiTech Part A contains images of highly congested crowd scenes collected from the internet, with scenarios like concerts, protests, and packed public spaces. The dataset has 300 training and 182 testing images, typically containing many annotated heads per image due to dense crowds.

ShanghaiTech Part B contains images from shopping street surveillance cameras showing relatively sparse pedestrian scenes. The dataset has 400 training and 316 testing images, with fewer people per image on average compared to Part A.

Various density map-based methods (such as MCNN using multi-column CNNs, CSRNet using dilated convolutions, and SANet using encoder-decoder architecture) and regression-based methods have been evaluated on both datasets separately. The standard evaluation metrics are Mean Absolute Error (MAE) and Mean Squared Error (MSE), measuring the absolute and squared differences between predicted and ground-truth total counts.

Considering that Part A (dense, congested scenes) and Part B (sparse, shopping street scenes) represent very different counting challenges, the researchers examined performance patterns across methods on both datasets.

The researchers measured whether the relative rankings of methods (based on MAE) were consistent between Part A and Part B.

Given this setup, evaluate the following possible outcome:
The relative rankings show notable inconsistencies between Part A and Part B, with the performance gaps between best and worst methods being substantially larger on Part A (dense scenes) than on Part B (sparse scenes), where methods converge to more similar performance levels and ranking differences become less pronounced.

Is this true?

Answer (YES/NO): YES